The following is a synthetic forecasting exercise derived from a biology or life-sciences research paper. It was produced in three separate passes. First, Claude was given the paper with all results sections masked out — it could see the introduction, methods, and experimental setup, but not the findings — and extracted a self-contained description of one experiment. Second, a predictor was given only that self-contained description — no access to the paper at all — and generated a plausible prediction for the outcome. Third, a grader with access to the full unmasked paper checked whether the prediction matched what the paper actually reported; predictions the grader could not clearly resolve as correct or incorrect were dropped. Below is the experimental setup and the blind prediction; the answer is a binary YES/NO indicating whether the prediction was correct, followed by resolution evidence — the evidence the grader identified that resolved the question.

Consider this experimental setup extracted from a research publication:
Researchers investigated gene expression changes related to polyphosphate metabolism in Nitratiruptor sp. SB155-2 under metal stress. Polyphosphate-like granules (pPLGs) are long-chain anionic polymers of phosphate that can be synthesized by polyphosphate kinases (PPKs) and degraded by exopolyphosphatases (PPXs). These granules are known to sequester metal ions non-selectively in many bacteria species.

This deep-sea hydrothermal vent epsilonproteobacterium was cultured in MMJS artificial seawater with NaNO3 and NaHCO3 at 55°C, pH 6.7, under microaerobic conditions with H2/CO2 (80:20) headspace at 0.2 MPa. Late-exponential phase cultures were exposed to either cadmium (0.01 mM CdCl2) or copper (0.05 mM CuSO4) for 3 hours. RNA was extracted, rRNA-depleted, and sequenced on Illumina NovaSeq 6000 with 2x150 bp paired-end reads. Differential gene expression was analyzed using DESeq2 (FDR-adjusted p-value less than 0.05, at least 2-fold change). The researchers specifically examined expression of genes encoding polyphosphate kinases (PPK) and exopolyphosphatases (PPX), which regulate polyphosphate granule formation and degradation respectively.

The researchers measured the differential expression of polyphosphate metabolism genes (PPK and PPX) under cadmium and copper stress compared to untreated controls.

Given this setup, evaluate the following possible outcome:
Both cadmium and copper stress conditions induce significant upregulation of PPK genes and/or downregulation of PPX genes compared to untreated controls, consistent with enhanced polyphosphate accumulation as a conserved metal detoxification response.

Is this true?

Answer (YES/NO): NO